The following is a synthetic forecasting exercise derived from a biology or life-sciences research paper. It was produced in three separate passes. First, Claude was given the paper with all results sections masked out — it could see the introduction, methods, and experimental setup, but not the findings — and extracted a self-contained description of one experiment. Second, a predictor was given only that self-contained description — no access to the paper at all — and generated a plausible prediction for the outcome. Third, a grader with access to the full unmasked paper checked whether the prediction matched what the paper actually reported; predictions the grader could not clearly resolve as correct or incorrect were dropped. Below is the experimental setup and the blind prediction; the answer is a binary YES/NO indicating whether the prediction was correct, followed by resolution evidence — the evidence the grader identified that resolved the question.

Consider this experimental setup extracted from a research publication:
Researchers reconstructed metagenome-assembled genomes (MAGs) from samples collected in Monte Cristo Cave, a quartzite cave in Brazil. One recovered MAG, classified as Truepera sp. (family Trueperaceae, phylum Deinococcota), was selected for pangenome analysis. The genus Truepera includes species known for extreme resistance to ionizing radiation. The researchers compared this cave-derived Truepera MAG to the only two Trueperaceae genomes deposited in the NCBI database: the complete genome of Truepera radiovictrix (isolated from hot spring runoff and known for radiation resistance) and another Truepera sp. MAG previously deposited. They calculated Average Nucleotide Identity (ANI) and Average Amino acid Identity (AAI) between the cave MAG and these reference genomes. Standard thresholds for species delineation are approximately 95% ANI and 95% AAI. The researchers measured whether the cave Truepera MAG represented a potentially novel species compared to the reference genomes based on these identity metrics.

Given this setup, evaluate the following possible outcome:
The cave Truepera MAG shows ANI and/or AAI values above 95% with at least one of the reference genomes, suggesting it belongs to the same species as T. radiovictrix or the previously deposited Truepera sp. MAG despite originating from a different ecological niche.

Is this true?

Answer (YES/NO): NO